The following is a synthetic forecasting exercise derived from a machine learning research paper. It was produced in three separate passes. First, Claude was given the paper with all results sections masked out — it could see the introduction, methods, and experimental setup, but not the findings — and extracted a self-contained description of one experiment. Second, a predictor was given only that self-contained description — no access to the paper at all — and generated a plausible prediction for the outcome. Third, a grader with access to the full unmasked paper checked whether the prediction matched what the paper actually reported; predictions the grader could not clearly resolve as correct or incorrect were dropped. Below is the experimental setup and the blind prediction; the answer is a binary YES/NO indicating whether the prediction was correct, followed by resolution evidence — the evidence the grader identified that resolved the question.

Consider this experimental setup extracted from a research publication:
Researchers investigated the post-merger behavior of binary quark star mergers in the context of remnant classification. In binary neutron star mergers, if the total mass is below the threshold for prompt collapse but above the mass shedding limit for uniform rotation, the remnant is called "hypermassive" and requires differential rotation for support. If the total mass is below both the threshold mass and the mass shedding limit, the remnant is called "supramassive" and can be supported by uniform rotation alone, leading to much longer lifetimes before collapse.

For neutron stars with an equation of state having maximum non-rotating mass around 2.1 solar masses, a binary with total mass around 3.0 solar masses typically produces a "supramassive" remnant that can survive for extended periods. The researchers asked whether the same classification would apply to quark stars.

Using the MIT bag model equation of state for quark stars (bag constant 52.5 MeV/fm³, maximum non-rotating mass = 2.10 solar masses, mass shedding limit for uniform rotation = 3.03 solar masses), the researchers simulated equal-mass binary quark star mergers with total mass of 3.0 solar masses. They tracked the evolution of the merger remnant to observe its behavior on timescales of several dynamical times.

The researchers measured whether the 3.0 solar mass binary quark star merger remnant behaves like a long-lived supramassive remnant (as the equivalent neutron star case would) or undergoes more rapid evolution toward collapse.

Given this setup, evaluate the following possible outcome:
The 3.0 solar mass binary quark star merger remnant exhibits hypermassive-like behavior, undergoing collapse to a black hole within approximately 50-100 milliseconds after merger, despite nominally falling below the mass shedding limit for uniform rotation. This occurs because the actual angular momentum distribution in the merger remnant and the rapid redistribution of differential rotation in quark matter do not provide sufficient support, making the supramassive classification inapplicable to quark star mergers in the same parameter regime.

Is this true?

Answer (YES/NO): NO